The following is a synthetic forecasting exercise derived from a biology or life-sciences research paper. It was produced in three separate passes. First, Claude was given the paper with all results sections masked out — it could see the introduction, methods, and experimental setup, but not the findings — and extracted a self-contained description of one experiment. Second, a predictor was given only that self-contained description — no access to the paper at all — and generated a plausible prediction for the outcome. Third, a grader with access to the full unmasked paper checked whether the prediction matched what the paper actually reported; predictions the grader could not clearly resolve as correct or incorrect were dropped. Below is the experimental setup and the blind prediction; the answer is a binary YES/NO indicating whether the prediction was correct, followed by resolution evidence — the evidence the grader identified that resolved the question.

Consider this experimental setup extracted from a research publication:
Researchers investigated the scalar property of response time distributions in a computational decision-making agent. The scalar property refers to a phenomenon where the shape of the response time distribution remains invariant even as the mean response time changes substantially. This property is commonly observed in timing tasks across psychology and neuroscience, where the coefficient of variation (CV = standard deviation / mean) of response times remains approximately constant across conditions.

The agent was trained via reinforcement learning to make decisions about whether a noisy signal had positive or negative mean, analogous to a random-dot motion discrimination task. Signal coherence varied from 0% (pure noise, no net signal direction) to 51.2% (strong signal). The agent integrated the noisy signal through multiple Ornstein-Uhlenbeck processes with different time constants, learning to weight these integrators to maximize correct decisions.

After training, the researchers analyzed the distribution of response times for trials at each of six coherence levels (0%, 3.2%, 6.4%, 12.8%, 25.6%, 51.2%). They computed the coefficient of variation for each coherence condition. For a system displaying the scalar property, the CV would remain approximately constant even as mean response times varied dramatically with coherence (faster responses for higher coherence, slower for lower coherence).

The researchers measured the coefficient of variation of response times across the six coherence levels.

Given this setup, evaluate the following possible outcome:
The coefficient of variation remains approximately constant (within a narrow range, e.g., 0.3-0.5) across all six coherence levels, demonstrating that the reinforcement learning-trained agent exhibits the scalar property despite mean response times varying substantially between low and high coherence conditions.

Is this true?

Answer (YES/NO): YES